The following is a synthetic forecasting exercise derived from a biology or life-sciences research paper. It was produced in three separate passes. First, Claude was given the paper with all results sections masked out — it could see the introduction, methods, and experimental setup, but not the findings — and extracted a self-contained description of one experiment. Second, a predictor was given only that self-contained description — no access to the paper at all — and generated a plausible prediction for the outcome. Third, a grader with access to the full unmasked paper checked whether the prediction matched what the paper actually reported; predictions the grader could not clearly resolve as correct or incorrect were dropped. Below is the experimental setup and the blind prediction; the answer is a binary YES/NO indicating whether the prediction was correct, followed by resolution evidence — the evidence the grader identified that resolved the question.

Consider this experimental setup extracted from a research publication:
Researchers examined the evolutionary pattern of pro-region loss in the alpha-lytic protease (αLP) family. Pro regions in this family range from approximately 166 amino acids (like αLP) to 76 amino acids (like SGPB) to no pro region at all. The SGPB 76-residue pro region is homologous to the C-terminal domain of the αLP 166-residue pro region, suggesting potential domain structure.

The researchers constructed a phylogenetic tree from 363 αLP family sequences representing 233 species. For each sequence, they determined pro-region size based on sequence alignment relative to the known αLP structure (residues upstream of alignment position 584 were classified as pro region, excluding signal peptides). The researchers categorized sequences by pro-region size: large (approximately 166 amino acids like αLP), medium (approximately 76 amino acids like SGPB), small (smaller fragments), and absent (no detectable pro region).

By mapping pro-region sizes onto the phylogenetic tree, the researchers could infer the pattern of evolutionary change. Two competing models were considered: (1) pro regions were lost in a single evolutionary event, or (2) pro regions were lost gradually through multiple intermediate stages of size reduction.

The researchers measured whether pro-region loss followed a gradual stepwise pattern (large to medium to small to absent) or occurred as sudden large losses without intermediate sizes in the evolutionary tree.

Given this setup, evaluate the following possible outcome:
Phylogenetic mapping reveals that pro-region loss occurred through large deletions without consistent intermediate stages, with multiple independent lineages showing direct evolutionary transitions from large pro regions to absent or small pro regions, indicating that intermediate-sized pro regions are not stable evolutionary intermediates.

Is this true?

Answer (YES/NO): NO